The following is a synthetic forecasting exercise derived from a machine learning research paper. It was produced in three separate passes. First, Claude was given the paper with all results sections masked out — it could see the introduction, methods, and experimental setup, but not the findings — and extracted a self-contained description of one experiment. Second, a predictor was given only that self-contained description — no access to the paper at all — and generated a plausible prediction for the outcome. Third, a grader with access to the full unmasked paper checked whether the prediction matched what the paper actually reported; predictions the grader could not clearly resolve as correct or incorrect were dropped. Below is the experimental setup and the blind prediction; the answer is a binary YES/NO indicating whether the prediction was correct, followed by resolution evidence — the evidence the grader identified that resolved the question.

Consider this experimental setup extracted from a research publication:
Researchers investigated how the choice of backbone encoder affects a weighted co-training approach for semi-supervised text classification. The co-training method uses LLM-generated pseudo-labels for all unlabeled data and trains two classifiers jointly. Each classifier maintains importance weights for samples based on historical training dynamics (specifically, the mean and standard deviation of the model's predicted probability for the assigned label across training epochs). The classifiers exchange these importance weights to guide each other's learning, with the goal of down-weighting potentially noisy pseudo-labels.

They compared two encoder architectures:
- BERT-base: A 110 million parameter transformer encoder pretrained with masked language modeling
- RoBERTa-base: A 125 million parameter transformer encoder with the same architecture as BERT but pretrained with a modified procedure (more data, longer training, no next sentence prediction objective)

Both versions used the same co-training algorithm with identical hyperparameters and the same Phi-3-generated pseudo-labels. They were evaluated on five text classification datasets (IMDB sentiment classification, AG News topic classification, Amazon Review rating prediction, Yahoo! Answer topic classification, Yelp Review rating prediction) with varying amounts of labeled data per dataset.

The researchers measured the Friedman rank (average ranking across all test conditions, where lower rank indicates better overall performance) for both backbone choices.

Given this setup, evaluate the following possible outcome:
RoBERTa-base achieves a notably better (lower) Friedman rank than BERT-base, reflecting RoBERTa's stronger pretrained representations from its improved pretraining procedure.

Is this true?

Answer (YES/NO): YES